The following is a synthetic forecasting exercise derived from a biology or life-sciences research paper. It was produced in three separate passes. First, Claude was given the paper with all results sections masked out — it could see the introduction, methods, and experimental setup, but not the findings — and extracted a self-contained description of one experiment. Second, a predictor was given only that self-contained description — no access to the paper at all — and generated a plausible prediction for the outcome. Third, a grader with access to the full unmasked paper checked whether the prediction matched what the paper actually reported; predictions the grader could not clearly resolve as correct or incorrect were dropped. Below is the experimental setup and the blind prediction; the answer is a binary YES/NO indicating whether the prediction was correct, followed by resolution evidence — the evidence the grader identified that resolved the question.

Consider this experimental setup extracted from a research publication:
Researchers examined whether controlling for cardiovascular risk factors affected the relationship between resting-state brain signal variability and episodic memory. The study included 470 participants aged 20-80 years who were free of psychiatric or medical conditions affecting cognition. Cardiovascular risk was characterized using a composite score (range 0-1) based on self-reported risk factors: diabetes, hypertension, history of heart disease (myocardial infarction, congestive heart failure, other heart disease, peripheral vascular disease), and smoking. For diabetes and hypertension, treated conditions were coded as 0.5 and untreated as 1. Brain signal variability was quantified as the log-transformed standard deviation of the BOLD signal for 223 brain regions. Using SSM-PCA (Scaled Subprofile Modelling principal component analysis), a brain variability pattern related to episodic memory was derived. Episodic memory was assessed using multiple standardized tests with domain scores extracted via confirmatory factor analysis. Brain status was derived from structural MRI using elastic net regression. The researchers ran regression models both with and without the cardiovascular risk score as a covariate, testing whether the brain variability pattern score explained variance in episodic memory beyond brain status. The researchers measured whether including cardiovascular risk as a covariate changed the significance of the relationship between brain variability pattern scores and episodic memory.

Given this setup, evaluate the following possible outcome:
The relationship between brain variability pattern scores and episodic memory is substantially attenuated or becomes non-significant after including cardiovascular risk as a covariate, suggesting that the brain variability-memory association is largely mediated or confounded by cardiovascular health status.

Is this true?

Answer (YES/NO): NO